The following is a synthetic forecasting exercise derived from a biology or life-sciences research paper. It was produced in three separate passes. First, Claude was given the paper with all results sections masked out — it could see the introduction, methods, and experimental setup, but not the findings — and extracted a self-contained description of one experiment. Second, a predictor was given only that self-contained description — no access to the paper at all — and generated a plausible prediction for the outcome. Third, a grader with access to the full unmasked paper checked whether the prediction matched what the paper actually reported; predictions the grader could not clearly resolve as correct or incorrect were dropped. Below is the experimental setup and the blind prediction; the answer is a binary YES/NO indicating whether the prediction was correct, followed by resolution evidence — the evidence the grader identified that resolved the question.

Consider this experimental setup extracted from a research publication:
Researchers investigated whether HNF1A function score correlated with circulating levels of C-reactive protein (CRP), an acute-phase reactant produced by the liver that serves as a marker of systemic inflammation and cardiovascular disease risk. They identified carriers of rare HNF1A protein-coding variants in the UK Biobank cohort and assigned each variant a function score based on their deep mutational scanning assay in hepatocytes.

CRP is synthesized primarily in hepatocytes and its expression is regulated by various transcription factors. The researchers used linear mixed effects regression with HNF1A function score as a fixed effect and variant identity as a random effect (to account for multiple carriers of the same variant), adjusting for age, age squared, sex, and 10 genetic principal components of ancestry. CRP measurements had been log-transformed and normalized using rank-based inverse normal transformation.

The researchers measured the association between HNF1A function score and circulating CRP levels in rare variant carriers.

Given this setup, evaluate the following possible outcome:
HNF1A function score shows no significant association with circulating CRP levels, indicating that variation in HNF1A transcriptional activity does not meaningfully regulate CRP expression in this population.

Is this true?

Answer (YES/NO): NO